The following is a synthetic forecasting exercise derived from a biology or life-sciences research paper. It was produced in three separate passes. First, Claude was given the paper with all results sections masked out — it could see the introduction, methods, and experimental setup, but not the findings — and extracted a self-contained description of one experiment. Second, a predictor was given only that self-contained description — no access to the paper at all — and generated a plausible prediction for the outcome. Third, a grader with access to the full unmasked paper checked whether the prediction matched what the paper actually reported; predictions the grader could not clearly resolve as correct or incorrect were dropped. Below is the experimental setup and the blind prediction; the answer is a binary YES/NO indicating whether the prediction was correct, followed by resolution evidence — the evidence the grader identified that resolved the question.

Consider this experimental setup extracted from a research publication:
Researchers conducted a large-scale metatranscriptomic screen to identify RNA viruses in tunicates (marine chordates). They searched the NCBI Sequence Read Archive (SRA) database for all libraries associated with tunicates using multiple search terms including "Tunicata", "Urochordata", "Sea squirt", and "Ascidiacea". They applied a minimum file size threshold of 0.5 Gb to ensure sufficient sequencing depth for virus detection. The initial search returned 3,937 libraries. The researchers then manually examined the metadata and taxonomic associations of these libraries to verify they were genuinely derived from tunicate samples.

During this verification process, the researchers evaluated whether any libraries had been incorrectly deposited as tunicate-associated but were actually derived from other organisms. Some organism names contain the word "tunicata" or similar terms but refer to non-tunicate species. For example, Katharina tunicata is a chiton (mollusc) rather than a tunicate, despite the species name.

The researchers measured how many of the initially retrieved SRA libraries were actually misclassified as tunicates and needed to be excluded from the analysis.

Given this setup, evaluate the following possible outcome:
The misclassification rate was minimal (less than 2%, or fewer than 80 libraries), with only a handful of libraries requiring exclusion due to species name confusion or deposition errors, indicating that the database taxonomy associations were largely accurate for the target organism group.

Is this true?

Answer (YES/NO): YES